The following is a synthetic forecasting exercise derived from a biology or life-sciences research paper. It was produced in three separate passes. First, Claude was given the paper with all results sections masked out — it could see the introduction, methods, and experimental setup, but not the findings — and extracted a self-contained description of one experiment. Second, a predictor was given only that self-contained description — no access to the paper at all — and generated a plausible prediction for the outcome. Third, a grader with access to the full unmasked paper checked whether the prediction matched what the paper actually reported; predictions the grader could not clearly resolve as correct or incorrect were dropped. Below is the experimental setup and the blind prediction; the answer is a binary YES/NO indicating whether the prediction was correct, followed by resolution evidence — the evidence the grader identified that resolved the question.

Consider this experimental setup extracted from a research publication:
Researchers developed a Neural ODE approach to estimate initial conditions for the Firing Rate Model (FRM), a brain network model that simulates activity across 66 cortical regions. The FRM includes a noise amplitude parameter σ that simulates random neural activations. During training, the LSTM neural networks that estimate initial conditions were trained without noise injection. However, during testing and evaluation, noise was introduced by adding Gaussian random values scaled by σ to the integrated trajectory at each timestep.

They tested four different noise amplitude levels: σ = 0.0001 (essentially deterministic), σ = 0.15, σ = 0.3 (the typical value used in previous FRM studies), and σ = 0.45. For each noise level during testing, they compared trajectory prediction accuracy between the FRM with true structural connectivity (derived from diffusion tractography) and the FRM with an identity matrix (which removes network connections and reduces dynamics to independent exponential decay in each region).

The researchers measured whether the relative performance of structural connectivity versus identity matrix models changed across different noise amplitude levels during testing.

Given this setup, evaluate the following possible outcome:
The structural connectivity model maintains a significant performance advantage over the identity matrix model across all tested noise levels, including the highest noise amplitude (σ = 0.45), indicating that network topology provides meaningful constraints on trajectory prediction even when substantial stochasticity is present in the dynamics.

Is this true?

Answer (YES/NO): NO